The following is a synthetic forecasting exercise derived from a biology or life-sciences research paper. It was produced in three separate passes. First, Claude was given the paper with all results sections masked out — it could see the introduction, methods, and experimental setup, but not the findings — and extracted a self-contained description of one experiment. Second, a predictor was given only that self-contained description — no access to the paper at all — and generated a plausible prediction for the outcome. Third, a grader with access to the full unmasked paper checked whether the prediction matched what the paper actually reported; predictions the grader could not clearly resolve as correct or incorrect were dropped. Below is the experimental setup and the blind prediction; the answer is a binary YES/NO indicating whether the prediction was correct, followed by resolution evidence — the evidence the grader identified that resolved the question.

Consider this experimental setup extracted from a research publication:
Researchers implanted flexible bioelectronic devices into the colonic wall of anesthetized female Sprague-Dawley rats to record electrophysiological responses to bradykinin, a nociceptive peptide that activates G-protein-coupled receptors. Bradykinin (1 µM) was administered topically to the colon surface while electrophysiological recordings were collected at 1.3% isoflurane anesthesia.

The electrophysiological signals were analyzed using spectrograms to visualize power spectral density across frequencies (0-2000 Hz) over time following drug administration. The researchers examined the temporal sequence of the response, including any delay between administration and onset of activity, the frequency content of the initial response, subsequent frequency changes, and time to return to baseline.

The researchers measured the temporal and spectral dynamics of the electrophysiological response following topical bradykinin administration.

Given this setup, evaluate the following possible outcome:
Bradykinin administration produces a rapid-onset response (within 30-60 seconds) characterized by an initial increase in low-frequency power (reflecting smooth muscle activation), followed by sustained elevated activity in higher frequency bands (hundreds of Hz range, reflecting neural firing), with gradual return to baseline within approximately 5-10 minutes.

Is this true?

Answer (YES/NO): NO